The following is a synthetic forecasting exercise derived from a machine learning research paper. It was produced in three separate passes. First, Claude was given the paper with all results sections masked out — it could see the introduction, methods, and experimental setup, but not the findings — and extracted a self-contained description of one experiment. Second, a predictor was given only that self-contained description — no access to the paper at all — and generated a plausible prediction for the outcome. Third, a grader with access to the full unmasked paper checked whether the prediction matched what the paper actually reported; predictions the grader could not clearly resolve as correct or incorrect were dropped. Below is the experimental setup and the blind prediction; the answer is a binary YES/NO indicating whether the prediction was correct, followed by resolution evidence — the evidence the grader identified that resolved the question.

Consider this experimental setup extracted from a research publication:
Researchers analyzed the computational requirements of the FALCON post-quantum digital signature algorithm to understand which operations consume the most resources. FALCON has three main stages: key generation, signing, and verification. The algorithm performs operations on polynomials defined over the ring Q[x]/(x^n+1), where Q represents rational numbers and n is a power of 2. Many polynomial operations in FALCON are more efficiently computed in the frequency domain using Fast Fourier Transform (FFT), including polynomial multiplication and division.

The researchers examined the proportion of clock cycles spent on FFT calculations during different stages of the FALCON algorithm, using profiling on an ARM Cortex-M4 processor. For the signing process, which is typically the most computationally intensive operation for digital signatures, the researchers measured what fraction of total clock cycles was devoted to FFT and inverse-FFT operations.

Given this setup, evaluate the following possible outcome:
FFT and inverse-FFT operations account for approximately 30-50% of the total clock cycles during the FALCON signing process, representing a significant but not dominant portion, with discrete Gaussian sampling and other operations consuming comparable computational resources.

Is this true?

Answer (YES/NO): NO